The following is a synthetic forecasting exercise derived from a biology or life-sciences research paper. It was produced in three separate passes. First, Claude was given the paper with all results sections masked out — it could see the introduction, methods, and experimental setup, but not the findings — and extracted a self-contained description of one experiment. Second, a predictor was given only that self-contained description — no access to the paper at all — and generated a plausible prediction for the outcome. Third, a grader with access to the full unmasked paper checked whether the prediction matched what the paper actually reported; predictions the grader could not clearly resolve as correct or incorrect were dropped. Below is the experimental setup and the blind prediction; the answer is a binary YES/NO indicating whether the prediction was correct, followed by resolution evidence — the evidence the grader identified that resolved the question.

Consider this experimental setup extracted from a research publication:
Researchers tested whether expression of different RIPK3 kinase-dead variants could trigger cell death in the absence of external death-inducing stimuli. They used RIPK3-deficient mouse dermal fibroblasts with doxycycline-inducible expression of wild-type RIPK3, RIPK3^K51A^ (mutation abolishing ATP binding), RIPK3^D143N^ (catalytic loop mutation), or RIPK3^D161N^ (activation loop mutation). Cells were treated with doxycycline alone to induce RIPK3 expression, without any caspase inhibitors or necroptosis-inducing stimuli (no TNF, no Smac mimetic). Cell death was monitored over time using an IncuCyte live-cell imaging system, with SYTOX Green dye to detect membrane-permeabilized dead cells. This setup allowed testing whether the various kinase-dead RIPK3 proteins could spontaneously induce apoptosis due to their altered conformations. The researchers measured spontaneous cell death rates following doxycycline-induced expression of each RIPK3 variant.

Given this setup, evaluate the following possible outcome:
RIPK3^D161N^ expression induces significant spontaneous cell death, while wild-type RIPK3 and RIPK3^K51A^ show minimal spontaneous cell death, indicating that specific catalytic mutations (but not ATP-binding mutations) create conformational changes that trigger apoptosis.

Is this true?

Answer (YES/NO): NO